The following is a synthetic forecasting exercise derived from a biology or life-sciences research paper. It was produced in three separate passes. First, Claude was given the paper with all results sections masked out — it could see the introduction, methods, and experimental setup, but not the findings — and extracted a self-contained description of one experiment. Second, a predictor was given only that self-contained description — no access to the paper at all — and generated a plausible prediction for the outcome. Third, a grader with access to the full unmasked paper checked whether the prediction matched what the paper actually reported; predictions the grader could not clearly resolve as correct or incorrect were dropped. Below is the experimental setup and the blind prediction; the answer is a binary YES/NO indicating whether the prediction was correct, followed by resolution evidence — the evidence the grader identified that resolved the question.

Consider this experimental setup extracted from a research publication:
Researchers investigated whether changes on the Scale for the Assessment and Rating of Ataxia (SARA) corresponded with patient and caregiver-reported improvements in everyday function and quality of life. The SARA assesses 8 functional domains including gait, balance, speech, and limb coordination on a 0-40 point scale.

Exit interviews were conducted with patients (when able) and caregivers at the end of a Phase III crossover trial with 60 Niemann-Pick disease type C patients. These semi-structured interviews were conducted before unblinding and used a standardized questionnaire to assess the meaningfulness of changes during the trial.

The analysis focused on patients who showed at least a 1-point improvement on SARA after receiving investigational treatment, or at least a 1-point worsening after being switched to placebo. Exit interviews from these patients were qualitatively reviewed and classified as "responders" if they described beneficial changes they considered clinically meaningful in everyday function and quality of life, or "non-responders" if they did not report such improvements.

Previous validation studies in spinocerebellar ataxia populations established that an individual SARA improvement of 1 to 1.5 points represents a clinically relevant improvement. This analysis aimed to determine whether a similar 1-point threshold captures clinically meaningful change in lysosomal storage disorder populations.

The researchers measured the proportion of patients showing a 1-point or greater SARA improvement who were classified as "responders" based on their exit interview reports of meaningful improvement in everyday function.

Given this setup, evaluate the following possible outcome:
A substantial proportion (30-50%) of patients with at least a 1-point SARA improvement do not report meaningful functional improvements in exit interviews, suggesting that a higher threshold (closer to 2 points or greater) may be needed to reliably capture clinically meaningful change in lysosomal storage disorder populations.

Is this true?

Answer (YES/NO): NO